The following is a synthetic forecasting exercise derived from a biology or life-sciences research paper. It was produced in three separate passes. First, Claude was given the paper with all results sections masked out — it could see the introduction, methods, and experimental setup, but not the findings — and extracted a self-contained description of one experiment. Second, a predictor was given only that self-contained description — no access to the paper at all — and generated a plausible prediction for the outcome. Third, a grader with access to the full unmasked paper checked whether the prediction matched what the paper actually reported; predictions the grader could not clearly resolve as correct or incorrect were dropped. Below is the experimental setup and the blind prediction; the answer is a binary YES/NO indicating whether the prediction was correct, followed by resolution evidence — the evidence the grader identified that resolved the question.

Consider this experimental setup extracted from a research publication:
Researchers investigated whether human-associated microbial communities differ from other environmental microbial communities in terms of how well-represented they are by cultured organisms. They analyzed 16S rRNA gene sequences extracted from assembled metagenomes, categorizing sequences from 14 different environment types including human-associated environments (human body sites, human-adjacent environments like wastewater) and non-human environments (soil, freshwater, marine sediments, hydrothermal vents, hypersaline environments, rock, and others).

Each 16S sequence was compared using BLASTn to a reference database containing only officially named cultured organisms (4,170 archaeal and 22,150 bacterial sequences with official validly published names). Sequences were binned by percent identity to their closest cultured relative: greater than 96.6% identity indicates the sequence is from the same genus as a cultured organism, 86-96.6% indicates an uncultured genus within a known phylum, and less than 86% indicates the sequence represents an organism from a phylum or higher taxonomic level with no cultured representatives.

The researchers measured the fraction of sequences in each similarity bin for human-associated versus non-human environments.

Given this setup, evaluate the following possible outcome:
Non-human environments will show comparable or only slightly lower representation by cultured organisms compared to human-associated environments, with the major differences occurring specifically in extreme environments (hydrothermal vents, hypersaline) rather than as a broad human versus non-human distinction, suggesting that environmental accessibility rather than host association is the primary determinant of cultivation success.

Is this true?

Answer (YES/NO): NO